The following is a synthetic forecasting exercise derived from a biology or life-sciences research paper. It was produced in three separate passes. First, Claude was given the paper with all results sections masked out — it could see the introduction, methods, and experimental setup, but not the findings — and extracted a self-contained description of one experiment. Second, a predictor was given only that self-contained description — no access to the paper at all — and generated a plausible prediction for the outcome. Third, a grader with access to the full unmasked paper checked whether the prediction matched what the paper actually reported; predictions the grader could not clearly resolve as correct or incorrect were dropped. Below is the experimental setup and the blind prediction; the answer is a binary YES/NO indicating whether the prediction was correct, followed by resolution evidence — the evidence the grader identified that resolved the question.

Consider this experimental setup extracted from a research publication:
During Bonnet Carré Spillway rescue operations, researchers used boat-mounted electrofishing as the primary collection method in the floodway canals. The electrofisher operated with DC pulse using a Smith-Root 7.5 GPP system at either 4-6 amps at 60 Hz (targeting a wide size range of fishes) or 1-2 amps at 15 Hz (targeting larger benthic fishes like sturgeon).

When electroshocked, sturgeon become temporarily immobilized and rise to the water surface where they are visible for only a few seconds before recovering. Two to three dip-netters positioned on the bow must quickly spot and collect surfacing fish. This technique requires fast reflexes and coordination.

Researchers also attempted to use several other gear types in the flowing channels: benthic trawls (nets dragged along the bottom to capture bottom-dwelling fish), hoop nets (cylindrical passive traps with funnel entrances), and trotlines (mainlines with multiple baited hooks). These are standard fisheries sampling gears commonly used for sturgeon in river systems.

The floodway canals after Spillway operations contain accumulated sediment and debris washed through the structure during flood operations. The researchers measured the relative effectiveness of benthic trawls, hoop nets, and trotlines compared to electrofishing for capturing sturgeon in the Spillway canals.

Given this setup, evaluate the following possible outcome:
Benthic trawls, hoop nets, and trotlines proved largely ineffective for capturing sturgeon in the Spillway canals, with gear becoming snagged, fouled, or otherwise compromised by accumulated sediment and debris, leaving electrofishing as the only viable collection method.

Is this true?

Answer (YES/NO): NO